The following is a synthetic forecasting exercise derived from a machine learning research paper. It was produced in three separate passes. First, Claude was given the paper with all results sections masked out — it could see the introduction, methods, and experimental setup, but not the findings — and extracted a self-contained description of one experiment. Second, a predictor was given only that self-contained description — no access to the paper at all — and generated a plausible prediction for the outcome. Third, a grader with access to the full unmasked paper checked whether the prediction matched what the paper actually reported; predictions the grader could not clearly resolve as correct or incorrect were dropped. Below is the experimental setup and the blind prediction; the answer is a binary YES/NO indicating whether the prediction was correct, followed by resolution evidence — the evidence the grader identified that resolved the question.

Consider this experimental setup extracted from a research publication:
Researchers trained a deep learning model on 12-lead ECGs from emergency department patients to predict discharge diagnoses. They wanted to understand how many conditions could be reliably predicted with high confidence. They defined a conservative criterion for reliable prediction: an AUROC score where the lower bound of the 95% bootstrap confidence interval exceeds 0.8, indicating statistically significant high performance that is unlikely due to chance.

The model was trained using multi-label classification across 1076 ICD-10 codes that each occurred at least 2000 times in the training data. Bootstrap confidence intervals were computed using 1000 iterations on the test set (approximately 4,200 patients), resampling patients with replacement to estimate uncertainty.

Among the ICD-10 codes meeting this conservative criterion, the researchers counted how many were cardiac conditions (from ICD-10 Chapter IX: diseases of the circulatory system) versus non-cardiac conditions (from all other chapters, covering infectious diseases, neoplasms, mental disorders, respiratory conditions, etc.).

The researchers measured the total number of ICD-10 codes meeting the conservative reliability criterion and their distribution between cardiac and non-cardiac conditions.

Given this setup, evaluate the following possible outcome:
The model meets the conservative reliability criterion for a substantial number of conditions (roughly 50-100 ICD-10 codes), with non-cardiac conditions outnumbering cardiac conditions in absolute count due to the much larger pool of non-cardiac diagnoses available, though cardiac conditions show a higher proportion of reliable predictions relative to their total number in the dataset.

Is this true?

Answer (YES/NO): NO